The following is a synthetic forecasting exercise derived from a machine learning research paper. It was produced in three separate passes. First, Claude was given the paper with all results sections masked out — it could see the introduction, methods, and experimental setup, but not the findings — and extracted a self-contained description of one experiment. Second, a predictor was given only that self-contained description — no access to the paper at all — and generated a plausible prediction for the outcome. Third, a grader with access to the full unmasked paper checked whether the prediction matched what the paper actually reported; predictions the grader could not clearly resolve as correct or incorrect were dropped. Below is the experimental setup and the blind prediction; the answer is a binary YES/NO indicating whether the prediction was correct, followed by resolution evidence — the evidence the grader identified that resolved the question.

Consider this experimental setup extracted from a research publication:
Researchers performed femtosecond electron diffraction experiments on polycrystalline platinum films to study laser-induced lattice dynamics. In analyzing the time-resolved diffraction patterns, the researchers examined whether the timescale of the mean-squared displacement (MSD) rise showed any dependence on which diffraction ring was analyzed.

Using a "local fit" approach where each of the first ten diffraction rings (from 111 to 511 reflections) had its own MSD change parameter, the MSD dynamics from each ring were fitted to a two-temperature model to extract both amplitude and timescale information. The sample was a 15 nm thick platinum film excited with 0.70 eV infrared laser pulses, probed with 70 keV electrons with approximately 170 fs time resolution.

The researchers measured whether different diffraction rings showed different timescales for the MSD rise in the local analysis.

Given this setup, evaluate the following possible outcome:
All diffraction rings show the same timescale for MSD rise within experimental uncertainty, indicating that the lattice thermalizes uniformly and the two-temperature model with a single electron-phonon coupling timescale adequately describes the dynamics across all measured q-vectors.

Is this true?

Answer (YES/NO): YES